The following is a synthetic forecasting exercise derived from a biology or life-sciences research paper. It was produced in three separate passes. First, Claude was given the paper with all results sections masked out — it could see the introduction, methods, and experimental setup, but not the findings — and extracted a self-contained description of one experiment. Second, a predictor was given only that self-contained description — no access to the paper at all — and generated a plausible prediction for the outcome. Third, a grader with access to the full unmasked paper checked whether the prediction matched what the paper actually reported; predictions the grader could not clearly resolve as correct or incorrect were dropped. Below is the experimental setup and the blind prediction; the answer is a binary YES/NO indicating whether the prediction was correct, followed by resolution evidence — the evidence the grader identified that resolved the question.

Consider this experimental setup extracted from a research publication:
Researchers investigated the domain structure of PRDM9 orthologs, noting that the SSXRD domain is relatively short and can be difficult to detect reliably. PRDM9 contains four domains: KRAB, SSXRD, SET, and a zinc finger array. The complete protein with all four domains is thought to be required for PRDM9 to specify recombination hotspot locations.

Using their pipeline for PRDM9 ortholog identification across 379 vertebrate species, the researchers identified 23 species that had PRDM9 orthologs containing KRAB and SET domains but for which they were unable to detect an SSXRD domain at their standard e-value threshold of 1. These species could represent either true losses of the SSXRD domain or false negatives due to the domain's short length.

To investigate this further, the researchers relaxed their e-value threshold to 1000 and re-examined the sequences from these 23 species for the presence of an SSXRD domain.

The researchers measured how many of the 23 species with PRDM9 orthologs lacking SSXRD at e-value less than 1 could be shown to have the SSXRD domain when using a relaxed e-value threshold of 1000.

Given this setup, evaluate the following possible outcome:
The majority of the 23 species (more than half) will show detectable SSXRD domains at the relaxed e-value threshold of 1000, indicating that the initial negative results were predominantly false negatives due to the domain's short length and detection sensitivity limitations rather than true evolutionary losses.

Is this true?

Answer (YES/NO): YES